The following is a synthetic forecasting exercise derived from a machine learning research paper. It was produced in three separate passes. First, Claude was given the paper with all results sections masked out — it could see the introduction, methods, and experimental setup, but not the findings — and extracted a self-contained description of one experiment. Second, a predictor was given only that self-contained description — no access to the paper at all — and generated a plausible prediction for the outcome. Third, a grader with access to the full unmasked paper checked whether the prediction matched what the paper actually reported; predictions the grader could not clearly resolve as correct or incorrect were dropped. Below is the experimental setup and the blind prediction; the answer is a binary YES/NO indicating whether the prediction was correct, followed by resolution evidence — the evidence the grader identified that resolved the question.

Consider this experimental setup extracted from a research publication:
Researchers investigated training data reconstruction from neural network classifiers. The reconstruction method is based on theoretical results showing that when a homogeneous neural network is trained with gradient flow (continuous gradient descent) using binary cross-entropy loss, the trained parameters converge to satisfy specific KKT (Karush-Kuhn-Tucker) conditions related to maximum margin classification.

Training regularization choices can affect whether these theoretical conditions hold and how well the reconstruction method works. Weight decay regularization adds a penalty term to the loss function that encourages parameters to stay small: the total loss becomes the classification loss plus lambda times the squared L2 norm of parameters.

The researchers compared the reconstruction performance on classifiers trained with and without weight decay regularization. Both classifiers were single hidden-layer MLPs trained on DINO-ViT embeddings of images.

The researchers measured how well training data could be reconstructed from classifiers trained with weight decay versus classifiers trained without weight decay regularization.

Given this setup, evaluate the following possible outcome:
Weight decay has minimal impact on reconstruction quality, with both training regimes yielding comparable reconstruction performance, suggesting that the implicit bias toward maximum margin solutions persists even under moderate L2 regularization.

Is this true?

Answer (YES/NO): NO